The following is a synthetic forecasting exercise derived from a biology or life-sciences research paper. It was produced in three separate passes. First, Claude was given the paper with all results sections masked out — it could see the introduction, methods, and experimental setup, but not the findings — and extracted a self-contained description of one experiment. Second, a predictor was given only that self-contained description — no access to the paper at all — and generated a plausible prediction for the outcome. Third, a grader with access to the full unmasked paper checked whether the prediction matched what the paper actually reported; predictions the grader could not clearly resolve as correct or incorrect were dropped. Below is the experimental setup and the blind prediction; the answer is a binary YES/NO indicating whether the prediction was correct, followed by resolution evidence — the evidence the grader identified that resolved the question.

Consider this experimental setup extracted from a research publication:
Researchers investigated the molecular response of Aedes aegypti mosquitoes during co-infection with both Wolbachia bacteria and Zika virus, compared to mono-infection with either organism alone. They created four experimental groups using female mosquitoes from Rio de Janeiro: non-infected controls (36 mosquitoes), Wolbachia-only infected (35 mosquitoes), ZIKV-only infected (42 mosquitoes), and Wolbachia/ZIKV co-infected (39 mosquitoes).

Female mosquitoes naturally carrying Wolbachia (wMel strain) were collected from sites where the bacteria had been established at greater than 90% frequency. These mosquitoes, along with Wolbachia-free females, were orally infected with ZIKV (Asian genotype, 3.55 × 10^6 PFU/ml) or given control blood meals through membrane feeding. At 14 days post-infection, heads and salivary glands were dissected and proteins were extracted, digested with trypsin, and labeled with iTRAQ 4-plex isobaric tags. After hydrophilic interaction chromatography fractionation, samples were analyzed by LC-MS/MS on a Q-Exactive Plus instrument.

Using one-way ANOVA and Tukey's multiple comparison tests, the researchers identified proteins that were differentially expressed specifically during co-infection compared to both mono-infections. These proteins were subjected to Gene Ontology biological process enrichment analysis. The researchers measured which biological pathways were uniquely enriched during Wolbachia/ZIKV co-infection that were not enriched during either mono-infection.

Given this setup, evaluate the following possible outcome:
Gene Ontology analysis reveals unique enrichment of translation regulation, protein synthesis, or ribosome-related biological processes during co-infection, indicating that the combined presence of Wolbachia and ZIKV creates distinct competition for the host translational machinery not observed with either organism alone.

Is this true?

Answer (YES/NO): NO